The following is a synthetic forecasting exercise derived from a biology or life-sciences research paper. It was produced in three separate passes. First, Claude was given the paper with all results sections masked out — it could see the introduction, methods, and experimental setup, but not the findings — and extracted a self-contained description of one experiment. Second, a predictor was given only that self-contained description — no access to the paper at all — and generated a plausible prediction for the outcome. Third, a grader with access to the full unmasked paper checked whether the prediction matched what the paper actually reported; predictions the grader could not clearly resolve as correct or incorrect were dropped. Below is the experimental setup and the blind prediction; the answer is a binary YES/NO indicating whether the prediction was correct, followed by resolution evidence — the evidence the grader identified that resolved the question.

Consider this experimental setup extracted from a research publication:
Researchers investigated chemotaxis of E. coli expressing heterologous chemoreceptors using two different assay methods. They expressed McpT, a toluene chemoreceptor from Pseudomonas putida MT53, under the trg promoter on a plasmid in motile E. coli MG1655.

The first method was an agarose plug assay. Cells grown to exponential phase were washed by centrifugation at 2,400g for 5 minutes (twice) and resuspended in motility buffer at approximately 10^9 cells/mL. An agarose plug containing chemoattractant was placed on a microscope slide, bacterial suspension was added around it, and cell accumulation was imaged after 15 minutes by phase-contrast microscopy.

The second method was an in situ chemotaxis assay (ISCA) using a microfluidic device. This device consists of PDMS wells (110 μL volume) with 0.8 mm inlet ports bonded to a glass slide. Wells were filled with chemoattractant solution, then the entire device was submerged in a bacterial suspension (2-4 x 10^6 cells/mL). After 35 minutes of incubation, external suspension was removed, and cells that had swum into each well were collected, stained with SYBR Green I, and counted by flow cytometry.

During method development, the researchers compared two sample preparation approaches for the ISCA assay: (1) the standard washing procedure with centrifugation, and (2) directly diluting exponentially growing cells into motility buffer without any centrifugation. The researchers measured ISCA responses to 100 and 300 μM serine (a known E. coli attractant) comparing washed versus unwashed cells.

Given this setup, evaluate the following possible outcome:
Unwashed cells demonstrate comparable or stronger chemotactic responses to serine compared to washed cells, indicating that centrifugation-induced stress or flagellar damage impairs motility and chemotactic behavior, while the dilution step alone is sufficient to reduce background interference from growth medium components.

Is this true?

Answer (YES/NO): YES